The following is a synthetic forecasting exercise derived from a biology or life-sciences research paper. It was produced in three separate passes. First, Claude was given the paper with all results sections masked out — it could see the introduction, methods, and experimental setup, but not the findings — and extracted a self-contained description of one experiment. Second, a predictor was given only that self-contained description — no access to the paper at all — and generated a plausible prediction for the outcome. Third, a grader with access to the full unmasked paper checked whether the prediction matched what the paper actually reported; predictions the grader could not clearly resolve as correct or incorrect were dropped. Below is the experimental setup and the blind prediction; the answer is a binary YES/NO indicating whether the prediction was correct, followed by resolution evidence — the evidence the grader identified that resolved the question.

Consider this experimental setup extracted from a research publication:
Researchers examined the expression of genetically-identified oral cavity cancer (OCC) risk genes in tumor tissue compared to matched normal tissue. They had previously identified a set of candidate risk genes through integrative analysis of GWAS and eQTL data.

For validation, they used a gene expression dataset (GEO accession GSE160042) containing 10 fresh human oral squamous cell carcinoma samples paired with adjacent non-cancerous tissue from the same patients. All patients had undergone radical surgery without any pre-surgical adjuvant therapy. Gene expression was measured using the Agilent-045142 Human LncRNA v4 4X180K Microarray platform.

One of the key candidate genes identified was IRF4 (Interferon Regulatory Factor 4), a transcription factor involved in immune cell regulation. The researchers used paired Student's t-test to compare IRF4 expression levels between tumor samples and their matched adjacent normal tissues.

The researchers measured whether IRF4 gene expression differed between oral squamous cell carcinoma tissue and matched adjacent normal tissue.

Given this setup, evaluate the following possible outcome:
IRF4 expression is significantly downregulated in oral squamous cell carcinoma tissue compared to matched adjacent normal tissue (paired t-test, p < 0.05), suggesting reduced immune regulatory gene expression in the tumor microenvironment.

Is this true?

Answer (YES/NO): NO